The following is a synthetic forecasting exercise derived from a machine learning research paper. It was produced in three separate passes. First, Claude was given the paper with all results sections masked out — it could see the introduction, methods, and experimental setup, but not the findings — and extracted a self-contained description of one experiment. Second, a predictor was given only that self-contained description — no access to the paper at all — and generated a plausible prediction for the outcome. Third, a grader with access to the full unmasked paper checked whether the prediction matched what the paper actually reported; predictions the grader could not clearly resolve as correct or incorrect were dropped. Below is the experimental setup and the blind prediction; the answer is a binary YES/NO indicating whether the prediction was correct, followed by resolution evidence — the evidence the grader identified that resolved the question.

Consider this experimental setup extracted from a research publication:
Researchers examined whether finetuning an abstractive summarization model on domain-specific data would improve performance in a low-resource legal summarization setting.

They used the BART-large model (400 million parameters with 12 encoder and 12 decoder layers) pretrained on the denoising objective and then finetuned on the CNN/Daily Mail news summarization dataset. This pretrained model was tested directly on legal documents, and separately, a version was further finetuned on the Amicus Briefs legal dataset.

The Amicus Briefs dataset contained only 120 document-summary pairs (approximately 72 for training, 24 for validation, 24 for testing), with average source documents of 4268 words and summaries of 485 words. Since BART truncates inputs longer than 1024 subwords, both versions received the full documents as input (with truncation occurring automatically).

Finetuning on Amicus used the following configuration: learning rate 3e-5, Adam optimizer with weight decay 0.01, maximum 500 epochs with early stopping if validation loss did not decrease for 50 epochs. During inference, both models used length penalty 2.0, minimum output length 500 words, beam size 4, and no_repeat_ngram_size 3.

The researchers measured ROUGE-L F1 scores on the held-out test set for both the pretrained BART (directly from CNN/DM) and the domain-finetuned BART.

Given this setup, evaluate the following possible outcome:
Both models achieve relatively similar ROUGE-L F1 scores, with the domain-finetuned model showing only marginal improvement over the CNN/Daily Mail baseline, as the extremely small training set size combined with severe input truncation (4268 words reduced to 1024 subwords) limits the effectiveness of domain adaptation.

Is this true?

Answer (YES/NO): YES